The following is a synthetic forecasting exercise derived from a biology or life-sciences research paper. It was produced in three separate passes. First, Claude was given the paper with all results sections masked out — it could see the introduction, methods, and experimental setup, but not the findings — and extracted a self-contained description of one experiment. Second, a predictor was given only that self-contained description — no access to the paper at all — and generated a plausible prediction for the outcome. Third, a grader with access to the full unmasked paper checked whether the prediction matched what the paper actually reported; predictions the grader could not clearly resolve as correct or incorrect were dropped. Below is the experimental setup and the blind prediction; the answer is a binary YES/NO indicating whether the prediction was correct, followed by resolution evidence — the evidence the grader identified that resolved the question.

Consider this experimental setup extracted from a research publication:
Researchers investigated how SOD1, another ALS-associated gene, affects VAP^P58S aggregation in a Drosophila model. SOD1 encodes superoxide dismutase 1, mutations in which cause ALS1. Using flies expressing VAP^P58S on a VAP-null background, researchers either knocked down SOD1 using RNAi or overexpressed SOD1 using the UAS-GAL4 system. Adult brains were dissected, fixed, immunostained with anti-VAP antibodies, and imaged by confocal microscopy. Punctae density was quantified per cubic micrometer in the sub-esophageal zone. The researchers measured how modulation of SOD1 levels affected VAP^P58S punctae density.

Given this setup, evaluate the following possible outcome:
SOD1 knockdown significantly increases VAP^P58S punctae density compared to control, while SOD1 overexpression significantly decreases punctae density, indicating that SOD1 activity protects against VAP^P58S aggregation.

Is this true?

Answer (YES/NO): NO